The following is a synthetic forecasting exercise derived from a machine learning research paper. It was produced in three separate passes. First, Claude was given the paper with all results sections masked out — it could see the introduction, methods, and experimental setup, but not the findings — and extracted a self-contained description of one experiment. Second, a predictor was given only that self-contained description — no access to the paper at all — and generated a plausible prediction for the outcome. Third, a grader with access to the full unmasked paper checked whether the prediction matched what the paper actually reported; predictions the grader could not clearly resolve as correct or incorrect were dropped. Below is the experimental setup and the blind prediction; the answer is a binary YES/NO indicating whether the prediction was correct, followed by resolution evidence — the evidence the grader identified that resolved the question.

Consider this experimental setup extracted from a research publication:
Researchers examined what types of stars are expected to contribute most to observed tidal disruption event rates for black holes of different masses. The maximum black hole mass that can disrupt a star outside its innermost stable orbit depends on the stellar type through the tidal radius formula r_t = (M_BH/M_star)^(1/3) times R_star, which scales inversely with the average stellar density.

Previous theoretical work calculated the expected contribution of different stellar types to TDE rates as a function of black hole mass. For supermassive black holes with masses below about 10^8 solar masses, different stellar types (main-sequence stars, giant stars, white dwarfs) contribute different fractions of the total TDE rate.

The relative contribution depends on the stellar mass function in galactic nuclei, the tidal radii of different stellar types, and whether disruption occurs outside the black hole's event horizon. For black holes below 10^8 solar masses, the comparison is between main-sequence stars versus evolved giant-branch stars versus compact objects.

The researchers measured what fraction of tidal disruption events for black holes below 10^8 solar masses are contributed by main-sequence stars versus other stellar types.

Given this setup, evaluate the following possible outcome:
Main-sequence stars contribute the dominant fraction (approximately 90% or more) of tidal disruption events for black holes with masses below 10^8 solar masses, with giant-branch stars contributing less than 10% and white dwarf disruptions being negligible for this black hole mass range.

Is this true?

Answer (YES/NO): NO